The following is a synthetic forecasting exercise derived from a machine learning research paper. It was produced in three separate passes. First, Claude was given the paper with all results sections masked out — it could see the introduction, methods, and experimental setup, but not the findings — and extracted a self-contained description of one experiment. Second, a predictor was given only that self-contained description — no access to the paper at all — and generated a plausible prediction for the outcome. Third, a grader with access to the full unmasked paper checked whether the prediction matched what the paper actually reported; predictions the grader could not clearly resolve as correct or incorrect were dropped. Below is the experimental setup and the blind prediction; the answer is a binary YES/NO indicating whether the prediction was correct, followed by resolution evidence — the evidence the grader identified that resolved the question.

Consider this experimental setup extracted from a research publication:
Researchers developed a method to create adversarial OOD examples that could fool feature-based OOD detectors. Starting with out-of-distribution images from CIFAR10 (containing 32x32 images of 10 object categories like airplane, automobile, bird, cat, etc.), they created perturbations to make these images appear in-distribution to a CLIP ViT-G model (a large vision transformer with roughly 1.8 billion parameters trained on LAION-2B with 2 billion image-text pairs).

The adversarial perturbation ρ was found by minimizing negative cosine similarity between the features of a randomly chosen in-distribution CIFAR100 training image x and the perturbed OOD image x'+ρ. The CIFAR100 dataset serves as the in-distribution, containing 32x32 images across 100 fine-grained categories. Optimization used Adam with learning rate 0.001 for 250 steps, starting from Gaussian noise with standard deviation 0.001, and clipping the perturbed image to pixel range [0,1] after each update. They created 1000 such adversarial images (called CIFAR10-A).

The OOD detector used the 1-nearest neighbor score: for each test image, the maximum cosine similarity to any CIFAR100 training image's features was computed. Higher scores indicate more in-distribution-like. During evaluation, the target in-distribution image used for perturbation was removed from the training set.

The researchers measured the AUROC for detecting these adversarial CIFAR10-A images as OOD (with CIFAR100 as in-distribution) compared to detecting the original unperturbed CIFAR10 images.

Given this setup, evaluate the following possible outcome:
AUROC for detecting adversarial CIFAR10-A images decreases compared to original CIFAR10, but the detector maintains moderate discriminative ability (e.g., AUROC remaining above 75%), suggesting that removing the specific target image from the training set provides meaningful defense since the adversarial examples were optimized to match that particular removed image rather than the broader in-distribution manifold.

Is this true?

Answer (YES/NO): NO